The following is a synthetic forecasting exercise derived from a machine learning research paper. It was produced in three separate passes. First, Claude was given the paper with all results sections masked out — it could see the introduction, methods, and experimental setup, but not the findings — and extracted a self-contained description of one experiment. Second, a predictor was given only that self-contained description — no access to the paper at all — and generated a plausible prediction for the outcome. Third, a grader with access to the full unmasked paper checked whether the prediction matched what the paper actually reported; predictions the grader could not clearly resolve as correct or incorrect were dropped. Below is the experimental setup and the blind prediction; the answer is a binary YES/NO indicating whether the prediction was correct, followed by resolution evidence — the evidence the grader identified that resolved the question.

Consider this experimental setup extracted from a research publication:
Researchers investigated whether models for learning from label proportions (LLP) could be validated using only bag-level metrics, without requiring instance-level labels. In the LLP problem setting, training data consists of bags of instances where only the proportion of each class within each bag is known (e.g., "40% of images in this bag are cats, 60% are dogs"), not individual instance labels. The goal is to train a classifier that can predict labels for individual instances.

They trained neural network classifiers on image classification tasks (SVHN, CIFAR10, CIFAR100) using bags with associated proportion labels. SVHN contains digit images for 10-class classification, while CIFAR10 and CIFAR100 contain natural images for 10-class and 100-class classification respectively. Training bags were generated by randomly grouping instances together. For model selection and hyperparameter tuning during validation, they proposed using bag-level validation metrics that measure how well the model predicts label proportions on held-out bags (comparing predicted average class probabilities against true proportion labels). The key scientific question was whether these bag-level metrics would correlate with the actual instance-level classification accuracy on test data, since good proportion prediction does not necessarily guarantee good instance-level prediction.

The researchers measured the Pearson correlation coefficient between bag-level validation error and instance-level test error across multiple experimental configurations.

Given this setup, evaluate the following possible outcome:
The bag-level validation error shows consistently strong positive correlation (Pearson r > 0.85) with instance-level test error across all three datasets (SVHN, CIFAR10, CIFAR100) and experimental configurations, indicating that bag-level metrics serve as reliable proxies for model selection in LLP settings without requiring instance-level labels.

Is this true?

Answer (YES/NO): NO